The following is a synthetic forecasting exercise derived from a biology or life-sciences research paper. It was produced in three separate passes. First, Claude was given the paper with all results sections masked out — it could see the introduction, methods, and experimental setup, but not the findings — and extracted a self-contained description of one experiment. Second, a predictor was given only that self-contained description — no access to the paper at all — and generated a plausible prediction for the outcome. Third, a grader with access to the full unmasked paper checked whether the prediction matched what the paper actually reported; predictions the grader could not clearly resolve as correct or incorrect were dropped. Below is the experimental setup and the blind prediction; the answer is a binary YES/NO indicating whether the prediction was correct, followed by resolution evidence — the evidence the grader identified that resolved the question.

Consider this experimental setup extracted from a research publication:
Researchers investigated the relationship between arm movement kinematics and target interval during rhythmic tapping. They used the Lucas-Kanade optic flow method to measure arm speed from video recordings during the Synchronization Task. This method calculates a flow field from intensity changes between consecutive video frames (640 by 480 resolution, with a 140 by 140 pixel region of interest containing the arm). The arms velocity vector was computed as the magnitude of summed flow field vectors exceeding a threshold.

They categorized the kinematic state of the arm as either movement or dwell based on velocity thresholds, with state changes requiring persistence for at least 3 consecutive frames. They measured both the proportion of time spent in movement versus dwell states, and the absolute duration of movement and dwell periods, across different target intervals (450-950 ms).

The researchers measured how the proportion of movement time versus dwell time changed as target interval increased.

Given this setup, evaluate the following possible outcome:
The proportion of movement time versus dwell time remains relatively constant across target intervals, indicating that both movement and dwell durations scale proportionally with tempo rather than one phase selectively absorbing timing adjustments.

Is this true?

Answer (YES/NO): NO